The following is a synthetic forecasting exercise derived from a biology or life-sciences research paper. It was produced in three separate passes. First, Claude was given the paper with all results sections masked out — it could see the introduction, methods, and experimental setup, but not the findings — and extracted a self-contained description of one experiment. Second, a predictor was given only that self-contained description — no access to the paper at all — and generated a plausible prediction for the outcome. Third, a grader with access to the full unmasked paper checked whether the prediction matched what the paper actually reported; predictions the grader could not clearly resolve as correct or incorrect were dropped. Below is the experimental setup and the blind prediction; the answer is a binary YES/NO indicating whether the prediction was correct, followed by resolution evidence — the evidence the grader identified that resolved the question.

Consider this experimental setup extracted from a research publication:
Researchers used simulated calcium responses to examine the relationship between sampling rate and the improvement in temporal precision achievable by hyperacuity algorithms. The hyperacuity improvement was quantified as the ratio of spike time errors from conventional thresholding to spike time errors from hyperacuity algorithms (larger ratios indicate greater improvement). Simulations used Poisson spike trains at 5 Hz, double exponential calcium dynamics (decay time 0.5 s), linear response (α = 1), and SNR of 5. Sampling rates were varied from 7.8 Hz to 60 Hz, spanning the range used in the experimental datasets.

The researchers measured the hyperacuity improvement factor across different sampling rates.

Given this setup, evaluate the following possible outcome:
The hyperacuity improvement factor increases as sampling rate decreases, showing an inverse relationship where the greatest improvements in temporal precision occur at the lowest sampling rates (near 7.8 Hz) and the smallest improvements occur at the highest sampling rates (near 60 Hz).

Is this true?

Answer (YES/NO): NO